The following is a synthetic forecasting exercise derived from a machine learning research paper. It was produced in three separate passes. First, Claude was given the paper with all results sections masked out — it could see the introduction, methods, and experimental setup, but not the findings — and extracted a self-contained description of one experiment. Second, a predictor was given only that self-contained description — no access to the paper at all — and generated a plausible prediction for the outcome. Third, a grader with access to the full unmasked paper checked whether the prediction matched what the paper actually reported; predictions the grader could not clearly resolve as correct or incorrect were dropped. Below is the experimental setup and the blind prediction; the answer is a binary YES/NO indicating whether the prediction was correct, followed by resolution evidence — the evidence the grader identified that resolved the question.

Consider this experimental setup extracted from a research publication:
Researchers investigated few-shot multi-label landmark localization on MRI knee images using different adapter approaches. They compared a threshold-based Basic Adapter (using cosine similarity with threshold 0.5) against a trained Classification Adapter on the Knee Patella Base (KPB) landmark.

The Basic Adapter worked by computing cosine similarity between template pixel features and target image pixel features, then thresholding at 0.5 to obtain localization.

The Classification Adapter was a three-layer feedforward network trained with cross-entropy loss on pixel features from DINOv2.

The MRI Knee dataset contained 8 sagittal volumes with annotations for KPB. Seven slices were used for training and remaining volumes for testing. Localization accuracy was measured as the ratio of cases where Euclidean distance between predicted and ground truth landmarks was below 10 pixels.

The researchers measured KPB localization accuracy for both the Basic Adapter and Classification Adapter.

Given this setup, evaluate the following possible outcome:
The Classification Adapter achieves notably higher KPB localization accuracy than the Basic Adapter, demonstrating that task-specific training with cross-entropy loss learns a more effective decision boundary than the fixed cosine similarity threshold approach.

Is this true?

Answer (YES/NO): NO